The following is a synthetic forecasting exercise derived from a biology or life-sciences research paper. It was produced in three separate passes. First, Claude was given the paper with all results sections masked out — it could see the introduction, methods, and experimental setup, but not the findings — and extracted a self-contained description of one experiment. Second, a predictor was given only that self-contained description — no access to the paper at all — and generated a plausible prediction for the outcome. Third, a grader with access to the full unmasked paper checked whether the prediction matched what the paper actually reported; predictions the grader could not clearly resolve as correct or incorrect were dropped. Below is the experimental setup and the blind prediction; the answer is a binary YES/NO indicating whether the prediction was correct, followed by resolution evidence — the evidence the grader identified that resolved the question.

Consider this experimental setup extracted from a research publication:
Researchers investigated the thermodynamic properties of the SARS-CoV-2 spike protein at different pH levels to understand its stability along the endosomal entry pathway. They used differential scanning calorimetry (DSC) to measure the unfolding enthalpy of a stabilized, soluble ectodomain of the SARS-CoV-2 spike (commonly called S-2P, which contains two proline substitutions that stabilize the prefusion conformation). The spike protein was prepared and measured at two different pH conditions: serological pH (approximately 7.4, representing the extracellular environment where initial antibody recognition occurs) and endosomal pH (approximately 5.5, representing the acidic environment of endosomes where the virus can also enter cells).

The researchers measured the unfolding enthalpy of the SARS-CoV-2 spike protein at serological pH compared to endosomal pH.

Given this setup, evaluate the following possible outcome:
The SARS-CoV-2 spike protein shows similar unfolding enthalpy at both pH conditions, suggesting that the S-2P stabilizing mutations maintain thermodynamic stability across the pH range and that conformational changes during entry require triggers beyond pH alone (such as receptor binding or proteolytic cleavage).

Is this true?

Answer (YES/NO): NO